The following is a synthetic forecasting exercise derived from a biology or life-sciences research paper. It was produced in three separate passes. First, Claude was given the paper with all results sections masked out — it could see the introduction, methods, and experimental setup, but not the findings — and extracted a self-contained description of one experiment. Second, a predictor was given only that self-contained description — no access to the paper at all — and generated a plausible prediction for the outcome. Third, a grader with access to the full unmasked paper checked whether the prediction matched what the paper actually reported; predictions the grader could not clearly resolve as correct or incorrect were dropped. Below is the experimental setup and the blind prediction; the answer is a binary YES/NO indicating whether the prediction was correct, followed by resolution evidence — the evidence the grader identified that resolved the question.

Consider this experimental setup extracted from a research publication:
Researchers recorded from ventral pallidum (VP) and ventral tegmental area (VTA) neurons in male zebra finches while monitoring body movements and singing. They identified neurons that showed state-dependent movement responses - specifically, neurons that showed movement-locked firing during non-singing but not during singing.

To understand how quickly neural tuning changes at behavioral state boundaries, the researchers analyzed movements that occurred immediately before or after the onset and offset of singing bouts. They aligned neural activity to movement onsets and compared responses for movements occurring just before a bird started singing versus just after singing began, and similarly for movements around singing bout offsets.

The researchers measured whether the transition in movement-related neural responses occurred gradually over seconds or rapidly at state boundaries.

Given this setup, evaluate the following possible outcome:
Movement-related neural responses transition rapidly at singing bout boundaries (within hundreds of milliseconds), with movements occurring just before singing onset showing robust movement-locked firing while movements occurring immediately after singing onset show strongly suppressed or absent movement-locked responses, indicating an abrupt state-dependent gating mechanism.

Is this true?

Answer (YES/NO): YES